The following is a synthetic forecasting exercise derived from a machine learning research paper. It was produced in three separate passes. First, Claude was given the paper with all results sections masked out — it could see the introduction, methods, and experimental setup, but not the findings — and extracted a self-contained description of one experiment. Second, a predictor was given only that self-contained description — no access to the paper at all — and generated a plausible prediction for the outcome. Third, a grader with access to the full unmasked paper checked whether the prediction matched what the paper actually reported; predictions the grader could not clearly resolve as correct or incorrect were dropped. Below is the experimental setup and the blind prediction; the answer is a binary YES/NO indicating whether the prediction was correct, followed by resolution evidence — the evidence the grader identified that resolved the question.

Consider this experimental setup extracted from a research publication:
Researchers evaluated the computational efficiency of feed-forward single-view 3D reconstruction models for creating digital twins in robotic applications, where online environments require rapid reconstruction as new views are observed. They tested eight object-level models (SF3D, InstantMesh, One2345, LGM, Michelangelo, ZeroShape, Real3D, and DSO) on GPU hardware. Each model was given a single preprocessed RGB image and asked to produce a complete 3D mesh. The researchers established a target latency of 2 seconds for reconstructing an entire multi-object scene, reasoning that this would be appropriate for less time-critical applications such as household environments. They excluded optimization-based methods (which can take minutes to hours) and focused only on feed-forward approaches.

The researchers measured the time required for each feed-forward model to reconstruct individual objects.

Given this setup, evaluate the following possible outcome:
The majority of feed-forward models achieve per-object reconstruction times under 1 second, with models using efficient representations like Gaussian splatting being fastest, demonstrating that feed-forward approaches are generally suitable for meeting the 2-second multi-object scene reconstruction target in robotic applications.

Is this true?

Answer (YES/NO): NO